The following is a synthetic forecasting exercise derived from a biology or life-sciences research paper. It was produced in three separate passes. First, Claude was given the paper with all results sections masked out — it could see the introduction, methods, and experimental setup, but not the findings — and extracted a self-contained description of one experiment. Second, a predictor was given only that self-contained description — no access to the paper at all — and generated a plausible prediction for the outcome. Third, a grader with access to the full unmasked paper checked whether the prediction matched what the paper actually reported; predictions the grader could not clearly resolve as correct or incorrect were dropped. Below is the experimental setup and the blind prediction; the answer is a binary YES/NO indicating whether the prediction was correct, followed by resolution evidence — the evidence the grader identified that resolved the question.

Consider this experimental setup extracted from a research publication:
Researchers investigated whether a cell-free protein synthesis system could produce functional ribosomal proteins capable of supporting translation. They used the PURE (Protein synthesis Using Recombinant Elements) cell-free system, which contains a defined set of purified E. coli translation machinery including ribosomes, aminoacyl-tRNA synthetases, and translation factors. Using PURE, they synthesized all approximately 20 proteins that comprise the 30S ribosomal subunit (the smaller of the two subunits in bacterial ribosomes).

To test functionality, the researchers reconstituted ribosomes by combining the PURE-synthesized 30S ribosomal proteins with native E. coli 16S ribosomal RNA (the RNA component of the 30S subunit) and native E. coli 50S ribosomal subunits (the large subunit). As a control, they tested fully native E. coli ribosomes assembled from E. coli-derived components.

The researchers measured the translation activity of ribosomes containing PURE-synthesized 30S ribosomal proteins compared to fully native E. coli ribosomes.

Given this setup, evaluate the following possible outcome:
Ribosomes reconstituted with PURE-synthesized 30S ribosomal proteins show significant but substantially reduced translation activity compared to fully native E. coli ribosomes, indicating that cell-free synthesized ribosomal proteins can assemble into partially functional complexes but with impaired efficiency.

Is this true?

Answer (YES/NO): YES